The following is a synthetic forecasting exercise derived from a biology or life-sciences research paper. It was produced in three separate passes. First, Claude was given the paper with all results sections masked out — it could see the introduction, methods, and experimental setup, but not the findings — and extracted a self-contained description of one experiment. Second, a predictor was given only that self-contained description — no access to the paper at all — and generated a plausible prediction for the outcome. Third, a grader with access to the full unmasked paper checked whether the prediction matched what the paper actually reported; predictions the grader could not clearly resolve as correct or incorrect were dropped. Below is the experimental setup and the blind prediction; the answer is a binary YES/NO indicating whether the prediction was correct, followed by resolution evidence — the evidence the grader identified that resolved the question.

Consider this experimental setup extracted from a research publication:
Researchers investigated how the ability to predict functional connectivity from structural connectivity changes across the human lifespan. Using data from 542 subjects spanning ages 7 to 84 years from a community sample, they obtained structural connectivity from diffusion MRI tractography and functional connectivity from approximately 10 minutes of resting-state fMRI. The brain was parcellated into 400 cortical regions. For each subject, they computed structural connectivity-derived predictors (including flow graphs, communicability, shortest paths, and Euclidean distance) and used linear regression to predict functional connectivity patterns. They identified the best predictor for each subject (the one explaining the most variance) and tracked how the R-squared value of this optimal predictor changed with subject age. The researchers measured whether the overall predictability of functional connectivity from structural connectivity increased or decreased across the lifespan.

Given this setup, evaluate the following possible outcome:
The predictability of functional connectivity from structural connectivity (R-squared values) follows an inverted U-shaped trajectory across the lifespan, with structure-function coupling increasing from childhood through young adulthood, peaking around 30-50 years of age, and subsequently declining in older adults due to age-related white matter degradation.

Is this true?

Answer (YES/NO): NO